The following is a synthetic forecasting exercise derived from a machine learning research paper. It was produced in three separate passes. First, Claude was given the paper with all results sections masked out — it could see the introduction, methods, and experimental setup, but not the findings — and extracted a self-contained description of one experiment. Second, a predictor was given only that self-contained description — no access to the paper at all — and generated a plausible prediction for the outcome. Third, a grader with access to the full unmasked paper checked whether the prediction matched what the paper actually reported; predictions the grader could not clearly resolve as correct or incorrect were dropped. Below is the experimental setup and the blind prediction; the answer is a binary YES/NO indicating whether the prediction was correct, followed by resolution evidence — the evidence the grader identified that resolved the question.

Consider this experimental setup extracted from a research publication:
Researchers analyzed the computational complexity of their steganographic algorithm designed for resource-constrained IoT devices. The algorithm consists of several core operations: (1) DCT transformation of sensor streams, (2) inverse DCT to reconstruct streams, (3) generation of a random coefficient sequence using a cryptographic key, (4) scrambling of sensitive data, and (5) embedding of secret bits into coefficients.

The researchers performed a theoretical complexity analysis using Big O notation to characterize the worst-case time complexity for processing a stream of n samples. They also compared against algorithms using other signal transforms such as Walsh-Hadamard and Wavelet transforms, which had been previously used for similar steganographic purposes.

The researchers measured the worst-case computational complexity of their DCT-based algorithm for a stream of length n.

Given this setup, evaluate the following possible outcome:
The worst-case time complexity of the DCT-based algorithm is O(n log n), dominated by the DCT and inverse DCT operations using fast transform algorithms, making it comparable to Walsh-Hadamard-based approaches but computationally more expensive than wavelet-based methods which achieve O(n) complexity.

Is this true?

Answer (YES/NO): NO